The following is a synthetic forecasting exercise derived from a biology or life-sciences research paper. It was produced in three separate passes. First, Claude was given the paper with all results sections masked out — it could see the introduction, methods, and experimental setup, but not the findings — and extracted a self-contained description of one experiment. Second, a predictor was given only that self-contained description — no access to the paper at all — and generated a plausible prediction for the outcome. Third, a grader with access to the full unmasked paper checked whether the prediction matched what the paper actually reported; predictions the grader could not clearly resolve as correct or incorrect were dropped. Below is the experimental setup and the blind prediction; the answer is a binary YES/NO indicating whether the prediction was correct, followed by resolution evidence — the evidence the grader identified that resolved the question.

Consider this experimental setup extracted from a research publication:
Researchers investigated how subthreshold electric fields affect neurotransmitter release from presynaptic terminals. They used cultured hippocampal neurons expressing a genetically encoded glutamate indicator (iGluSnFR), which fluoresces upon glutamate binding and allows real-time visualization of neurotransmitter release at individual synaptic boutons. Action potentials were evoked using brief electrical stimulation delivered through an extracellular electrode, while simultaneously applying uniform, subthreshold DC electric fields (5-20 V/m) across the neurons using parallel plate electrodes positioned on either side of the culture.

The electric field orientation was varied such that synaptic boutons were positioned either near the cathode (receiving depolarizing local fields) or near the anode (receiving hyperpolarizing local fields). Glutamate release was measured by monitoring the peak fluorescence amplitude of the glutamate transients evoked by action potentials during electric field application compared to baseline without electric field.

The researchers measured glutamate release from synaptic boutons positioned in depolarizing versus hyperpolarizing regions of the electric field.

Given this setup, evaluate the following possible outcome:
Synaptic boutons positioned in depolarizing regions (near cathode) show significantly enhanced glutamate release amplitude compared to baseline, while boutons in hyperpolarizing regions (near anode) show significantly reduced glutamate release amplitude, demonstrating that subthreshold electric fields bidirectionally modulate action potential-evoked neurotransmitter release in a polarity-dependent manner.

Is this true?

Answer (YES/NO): YES